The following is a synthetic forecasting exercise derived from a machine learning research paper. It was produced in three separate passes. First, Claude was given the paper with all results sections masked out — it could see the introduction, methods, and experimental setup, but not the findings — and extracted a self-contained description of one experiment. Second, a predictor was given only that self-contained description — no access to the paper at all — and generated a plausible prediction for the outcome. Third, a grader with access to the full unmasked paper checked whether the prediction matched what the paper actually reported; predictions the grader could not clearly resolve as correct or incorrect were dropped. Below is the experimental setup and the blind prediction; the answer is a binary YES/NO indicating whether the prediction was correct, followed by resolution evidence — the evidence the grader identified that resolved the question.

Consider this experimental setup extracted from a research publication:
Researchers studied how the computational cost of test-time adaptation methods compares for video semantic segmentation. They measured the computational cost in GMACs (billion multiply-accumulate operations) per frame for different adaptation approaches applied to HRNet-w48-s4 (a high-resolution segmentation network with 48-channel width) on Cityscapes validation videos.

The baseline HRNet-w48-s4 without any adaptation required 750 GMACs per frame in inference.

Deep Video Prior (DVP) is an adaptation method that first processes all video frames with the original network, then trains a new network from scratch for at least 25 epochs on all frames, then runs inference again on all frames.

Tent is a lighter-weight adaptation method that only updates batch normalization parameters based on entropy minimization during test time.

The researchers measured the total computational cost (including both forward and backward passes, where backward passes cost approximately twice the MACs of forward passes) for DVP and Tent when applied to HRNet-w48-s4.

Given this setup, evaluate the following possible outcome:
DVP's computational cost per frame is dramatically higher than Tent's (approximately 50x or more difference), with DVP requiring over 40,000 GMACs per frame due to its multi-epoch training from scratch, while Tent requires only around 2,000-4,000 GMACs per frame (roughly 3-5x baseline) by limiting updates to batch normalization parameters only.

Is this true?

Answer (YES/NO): NO